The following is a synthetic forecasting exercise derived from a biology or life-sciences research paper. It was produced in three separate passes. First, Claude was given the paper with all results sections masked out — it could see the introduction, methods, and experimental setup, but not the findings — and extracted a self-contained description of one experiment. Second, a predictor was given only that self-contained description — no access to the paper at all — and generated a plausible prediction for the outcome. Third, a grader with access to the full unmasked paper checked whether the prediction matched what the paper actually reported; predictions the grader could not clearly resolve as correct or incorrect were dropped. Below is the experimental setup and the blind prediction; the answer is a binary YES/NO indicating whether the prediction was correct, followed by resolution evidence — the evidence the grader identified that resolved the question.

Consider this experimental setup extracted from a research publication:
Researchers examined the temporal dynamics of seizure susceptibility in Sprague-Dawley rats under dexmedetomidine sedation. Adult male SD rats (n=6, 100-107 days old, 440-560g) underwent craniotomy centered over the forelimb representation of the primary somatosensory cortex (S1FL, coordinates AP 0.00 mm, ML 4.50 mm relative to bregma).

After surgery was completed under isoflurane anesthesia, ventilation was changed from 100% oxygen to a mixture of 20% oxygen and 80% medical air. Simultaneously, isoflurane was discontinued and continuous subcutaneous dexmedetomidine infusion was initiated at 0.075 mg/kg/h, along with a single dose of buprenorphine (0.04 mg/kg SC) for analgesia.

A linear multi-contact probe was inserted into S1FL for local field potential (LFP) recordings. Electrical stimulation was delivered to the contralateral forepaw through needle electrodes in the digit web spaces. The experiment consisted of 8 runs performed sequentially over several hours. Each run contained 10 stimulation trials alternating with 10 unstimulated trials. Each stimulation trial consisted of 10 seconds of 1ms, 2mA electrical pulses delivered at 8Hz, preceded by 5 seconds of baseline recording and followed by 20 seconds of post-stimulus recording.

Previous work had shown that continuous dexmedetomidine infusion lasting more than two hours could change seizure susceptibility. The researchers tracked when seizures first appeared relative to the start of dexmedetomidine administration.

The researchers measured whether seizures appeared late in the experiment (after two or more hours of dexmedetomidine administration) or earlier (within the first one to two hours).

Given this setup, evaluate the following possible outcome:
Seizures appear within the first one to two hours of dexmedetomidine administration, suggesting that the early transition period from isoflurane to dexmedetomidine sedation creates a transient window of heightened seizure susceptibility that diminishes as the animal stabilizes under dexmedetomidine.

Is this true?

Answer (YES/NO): NO